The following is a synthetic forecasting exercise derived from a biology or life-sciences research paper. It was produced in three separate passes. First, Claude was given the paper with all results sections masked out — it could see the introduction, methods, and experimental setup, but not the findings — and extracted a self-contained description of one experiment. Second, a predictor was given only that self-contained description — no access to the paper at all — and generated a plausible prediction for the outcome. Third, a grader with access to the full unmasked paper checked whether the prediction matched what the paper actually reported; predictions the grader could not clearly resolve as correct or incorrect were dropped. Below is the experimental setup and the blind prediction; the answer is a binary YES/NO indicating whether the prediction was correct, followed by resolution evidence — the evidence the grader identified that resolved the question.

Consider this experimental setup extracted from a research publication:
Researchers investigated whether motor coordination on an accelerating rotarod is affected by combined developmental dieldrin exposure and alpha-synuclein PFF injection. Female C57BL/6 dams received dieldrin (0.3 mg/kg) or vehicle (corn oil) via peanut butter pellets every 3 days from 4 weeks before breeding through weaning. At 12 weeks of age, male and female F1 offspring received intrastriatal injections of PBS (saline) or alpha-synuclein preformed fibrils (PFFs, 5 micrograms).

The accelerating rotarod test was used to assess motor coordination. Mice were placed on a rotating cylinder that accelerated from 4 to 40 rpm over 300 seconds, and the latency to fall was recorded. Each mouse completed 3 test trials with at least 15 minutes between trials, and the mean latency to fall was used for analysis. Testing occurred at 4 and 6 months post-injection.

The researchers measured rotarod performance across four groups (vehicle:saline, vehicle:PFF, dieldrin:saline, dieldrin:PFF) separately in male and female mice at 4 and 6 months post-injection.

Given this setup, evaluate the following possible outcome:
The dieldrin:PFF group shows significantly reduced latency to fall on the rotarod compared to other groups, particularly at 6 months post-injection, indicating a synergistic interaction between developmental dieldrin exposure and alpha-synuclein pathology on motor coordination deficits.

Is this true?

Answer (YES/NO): NO